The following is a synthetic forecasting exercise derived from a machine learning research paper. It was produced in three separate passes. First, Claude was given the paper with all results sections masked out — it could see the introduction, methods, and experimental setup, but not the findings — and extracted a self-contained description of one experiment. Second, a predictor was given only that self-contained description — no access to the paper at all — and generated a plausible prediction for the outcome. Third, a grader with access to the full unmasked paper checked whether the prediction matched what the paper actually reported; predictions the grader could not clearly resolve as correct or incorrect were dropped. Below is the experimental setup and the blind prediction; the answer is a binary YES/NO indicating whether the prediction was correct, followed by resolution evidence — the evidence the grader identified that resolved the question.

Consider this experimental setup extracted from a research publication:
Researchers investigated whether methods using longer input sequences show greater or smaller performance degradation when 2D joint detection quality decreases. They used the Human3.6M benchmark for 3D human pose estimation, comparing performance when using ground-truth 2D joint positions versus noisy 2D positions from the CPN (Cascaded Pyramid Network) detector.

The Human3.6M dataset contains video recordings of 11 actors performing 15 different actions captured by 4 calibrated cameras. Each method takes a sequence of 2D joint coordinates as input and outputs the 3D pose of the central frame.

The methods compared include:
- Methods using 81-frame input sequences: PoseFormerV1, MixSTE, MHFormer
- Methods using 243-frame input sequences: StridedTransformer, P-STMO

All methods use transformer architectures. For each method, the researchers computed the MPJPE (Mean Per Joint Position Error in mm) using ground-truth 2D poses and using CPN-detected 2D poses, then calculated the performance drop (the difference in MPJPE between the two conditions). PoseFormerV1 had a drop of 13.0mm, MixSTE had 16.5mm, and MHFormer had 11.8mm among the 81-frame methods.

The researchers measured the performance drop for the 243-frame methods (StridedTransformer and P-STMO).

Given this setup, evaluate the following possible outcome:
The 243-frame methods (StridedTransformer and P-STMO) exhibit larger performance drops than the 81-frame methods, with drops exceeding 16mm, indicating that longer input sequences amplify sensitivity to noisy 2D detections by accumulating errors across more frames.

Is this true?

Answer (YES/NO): NO